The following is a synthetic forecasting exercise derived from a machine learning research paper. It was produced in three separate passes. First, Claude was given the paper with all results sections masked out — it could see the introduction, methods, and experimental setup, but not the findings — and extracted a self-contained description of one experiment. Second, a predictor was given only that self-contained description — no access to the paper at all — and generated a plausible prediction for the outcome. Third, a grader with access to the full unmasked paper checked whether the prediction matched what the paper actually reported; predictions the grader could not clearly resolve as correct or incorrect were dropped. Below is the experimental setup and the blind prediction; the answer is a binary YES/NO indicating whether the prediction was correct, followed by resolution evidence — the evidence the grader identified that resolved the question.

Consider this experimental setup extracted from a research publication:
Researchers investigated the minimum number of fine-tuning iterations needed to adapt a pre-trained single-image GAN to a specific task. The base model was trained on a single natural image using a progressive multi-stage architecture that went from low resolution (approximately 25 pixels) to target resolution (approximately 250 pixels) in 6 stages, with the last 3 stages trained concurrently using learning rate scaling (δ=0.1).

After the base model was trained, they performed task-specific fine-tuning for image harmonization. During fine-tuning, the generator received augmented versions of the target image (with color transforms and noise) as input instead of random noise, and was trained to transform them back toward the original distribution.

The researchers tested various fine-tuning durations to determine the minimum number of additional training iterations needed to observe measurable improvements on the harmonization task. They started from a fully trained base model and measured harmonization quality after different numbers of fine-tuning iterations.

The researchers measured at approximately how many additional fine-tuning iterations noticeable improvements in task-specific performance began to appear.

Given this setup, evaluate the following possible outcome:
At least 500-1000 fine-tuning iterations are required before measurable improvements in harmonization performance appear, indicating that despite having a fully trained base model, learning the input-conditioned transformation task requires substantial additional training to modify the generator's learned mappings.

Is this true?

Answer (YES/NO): YES